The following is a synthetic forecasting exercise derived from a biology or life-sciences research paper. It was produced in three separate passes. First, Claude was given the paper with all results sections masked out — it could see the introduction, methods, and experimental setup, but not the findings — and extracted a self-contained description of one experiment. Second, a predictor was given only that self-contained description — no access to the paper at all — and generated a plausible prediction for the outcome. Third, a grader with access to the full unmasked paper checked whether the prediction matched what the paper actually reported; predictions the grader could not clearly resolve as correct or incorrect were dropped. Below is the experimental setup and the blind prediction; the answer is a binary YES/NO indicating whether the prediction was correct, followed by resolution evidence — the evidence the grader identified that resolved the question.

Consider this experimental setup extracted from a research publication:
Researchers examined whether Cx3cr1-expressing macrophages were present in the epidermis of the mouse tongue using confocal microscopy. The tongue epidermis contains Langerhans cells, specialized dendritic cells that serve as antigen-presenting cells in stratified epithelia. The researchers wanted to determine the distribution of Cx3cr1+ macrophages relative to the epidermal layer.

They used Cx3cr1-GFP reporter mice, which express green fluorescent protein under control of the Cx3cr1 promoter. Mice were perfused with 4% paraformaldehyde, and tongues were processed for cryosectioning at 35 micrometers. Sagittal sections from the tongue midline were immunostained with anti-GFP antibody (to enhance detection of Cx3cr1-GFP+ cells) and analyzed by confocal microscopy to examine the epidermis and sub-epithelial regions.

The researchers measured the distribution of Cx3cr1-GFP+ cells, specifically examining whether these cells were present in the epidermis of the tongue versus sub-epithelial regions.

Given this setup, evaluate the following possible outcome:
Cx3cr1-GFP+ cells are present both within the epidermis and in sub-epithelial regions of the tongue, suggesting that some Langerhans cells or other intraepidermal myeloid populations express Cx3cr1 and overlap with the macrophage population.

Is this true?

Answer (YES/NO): NO